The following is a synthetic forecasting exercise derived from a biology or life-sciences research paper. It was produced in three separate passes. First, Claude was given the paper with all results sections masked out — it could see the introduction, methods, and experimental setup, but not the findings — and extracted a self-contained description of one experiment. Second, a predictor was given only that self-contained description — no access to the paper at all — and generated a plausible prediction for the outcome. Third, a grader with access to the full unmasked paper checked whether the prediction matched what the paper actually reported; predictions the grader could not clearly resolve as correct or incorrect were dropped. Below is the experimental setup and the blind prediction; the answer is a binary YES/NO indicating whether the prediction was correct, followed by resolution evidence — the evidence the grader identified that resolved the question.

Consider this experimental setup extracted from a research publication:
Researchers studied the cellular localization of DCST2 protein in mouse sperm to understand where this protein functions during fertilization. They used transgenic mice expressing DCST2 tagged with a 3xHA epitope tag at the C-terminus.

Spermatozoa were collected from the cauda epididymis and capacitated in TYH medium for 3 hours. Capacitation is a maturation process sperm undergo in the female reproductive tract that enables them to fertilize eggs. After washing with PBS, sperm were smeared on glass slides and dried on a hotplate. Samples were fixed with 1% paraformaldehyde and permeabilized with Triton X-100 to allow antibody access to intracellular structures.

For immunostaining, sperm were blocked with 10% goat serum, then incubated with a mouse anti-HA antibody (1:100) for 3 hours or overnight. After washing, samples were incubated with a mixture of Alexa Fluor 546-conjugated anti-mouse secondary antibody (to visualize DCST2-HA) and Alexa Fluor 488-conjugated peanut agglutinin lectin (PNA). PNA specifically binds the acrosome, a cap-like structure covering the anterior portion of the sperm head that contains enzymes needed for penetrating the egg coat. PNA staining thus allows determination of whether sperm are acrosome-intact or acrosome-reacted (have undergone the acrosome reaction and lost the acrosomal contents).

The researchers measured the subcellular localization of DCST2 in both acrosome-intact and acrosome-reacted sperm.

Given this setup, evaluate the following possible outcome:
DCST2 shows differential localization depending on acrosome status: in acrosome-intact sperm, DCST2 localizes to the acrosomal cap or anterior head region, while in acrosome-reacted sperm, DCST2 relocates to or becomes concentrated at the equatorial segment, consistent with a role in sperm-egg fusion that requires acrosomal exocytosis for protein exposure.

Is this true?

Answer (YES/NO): YES